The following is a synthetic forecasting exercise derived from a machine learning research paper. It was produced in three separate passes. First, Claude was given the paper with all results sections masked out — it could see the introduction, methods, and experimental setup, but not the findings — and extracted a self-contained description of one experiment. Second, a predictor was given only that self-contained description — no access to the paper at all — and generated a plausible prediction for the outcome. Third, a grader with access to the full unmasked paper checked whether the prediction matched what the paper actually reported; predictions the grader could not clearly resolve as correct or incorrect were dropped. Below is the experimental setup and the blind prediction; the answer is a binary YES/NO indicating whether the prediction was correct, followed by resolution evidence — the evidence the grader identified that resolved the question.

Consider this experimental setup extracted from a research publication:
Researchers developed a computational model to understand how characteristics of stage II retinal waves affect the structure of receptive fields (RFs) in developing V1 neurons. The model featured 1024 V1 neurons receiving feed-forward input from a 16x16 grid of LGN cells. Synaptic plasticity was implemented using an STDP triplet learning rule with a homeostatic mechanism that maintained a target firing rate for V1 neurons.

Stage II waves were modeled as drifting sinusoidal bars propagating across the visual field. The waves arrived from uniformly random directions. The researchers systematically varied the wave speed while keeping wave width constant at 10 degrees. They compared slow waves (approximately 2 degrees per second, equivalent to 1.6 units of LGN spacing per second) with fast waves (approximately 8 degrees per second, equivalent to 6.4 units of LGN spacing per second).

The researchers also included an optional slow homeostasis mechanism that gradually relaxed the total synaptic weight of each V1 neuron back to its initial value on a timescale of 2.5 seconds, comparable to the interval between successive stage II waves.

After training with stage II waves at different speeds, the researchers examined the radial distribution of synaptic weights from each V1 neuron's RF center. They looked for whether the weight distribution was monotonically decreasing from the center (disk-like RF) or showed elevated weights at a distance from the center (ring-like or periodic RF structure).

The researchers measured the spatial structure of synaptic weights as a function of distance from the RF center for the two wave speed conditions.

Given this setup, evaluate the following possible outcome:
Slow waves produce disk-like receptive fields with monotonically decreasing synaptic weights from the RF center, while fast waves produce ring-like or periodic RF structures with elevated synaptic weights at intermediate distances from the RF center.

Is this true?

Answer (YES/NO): NO